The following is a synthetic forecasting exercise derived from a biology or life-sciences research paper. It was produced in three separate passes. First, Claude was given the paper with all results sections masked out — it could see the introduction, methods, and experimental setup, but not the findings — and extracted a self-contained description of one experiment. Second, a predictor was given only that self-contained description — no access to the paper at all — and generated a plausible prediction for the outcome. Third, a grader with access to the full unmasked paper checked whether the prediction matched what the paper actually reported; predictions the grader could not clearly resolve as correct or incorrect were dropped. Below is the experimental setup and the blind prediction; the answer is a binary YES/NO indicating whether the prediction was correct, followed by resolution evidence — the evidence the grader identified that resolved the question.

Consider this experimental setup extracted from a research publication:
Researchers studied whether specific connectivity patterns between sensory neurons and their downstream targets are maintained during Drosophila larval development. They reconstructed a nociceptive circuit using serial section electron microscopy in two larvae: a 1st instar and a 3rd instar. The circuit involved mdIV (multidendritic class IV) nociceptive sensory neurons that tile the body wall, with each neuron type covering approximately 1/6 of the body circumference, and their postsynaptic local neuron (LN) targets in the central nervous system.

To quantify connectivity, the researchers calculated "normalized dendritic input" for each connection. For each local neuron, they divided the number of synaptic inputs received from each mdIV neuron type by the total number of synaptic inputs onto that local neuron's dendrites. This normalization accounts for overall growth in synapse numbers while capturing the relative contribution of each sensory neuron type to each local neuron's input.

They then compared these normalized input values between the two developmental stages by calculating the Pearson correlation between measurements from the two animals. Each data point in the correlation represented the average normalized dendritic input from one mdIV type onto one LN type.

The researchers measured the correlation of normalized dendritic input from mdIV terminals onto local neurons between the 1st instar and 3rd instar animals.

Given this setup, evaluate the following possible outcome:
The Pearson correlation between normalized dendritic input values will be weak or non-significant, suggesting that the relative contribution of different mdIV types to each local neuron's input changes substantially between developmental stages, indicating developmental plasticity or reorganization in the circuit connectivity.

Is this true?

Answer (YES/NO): NO